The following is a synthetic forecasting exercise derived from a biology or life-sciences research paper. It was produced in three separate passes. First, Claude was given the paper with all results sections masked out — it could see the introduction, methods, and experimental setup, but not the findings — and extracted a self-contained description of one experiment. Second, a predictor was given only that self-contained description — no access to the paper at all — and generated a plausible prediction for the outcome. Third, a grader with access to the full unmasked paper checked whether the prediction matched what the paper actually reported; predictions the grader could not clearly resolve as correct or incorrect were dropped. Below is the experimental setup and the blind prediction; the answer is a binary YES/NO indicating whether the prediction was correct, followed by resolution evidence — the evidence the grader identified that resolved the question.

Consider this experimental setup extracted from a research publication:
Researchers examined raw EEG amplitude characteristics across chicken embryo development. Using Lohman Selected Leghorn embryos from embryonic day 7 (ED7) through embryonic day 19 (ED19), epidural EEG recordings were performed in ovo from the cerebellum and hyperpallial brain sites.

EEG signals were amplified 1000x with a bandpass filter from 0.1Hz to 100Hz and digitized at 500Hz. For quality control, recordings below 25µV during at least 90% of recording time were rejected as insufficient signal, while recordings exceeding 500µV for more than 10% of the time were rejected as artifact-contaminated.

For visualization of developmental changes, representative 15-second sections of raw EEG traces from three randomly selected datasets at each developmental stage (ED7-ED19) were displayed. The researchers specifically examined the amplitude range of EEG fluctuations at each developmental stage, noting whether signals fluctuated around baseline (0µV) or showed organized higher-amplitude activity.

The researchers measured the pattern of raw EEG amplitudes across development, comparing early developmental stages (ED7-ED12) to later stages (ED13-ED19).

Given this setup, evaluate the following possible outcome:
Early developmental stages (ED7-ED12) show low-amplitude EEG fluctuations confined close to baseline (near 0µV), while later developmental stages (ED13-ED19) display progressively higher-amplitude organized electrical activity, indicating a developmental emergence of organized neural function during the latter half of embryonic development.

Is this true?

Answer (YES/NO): NO